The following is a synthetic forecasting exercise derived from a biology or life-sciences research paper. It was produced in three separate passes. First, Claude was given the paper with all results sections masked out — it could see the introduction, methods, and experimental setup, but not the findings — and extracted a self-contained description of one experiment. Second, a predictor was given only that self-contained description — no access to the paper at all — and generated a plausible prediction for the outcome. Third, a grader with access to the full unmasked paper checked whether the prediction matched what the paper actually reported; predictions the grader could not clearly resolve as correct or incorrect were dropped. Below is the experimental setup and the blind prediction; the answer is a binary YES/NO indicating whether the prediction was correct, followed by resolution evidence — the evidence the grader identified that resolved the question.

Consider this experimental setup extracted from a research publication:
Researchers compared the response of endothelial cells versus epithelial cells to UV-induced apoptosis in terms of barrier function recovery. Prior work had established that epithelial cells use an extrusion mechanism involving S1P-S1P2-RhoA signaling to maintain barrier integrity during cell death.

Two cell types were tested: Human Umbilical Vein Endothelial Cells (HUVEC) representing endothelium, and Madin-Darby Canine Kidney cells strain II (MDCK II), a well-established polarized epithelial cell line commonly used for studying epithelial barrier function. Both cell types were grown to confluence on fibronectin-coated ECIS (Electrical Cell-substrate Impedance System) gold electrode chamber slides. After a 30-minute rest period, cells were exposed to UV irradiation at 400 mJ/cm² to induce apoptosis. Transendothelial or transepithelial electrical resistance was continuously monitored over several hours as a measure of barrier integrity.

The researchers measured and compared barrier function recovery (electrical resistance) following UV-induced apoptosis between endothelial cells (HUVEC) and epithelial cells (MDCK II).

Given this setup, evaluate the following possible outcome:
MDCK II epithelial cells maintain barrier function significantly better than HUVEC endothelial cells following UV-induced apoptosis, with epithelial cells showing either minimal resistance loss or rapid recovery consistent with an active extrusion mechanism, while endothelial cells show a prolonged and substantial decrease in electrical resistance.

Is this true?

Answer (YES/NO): NO